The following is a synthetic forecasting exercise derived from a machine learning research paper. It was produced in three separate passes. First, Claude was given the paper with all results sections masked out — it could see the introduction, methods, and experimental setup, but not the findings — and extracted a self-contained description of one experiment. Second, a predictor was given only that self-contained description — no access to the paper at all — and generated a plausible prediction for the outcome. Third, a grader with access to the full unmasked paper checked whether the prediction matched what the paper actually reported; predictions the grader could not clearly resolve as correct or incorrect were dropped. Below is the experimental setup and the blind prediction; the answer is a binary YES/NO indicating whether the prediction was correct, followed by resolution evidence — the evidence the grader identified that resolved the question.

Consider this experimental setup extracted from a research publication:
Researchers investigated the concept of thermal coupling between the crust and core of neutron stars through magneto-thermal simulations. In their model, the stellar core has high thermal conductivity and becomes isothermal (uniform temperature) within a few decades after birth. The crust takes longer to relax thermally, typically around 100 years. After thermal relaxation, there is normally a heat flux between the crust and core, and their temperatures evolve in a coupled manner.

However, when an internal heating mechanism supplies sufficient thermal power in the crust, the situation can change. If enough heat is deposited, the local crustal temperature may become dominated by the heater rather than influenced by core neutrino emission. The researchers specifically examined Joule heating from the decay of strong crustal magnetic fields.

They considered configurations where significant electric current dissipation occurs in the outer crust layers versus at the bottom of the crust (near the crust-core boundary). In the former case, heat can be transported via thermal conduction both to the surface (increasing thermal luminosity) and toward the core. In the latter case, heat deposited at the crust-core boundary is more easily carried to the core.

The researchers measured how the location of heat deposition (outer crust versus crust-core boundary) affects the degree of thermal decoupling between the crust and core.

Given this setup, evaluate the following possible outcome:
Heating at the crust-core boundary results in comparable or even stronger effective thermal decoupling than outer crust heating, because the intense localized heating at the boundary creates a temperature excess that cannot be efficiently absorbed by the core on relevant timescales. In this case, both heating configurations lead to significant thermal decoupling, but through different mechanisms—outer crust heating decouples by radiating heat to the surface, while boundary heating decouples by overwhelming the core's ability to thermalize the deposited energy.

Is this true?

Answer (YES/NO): NO